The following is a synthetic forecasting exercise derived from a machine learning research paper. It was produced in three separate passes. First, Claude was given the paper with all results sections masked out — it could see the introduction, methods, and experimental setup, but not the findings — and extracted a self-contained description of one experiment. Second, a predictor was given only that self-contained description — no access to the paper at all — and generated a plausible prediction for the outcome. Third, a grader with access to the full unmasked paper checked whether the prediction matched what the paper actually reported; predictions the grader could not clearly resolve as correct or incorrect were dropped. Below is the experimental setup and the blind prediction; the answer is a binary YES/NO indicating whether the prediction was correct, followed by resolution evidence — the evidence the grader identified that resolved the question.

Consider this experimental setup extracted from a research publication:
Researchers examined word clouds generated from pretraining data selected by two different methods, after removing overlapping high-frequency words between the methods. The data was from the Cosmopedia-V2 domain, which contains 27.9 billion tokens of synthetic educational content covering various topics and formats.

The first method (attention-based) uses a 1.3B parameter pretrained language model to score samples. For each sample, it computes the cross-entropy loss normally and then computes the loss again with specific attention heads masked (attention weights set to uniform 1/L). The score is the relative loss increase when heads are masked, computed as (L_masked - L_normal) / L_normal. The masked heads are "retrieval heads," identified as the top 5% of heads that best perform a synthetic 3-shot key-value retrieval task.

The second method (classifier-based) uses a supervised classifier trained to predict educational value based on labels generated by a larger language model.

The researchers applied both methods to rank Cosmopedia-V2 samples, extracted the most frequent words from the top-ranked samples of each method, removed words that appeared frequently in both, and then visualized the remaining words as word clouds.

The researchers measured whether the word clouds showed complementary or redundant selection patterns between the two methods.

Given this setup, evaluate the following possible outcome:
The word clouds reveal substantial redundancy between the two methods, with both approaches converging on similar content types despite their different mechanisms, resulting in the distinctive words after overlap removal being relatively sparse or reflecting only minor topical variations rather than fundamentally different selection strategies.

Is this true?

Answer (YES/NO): NO